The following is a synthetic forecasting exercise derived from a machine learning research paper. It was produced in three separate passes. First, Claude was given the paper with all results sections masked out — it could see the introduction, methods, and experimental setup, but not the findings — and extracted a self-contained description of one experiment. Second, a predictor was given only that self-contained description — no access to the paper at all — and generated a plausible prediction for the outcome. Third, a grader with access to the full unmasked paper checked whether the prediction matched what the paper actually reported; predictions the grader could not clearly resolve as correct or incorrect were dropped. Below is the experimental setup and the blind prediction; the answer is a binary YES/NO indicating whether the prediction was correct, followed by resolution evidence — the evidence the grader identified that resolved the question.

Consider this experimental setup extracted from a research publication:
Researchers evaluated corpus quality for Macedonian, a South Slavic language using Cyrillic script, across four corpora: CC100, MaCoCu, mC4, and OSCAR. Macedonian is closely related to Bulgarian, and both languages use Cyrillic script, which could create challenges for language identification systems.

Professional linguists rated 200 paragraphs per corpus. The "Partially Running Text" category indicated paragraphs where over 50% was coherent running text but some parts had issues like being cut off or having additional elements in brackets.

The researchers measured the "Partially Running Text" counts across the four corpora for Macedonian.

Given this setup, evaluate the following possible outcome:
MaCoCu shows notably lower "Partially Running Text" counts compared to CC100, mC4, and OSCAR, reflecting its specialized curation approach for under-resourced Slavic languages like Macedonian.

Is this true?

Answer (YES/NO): YES